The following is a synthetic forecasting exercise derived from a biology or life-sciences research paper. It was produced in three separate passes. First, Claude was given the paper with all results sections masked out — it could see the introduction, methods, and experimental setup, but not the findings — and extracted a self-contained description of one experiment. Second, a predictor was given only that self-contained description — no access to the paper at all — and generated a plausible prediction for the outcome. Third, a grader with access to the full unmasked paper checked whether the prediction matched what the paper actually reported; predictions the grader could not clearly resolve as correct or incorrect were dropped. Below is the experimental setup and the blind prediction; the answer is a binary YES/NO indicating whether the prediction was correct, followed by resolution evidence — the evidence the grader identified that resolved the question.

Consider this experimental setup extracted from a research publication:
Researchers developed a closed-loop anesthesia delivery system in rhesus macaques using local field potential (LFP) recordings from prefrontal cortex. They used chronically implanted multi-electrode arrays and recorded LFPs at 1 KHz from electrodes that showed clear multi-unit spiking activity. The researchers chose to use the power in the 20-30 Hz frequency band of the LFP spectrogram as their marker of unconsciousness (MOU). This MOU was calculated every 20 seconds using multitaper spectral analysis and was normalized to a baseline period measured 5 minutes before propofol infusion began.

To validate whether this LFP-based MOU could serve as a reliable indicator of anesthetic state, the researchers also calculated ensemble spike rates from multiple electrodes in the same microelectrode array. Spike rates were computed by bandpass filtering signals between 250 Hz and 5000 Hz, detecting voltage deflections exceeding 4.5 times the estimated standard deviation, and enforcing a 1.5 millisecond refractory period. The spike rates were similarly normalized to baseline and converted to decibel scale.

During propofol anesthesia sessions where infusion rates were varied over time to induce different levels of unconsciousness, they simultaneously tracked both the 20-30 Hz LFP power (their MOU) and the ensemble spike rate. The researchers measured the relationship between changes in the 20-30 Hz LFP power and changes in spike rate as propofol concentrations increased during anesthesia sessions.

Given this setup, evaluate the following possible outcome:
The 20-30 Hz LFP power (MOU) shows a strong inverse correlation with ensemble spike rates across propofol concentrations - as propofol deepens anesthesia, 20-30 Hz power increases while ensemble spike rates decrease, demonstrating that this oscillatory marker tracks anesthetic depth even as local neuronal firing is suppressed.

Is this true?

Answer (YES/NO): NO